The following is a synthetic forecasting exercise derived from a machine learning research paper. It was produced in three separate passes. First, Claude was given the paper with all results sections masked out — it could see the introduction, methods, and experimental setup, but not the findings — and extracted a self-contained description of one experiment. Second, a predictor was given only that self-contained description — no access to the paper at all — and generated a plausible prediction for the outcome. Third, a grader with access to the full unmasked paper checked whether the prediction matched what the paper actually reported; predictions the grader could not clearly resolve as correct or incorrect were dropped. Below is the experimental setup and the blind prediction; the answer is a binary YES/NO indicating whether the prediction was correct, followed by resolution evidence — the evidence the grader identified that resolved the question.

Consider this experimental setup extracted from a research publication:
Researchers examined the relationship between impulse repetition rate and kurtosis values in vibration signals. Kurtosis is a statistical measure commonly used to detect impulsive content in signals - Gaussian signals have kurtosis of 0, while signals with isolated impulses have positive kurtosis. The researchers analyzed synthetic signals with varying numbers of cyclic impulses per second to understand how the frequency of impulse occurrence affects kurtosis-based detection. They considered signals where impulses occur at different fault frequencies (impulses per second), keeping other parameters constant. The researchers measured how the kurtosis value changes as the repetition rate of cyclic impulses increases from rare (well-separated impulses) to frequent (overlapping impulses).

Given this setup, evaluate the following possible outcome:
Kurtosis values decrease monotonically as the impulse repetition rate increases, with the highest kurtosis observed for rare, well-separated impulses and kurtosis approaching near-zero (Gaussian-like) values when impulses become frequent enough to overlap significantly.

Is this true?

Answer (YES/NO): YES